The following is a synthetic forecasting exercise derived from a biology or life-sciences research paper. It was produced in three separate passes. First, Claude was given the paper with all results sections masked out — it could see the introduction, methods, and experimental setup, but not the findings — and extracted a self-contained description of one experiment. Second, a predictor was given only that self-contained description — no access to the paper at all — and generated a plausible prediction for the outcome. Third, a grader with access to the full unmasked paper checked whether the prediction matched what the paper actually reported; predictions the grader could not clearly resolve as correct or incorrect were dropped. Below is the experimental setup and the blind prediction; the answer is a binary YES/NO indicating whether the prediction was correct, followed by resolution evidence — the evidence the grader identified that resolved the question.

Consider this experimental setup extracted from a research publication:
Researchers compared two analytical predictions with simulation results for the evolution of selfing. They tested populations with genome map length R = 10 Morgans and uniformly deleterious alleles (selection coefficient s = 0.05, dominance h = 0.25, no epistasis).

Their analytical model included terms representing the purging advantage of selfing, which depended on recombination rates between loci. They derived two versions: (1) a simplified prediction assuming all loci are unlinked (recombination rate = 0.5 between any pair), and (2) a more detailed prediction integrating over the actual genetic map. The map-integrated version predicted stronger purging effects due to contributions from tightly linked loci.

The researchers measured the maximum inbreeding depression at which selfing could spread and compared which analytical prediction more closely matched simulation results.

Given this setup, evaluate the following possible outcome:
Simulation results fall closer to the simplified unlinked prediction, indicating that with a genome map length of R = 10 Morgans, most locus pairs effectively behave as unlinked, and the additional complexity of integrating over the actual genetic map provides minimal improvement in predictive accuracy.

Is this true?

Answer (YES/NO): YES